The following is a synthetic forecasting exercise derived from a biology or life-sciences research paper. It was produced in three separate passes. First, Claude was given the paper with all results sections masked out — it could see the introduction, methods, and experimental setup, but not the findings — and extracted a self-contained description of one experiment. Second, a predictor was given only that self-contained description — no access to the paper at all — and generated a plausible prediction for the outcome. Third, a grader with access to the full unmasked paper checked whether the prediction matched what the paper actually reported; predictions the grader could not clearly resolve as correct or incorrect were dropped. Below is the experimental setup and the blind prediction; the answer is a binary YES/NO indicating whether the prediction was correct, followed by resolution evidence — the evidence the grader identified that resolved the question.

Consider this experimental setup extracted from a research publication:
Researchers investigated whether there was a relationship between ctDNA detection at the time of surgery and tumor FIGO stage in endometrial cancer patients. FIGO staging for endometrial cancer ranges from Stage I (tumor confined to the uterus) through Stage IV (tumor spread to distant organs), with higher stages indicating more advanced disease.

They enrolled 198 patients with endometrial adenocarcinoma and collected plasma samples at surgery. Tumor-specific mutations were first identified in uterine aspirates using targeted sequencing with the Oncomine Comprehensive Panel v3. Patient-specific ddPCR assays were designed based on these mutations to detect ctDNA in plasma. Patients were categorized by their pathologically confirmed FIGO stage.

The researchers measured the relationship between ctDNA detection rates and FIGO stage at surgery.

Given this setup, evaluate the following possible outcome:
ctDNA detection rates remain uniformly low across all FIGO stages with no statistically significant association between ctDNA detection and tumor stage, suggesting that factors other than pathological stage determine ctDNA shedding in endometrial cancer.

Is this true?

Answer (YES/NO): NO